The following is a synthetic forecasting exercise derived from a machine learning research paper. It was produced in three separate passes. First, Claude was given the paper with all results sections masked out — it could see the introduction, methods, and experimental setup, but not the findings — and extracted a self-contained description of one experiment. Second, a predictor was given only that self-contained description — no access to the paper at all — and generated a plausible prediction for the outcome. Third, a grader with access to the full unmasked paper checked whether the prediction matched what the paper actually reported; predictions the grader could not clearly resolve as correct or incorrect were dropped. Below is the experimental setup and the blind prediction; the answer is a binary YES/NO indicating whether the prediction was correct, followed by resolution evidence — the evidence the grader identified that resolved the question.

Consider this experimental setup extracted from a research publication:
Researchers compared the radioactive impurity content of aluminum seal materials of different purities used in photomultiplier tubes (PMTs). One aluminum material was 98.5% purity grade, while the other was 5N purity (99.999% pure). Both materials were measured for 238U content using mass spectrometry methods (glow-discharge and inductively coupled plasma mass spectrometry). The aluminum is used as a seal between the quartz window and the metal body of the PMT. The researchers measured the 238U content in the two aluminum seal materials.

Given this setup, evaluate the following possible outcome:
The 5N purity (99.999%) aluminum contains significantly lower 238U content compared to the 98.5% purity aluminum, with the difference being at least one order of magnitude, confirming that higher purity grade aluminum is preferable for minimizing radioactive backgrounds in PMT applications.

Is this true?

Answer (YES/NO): YES